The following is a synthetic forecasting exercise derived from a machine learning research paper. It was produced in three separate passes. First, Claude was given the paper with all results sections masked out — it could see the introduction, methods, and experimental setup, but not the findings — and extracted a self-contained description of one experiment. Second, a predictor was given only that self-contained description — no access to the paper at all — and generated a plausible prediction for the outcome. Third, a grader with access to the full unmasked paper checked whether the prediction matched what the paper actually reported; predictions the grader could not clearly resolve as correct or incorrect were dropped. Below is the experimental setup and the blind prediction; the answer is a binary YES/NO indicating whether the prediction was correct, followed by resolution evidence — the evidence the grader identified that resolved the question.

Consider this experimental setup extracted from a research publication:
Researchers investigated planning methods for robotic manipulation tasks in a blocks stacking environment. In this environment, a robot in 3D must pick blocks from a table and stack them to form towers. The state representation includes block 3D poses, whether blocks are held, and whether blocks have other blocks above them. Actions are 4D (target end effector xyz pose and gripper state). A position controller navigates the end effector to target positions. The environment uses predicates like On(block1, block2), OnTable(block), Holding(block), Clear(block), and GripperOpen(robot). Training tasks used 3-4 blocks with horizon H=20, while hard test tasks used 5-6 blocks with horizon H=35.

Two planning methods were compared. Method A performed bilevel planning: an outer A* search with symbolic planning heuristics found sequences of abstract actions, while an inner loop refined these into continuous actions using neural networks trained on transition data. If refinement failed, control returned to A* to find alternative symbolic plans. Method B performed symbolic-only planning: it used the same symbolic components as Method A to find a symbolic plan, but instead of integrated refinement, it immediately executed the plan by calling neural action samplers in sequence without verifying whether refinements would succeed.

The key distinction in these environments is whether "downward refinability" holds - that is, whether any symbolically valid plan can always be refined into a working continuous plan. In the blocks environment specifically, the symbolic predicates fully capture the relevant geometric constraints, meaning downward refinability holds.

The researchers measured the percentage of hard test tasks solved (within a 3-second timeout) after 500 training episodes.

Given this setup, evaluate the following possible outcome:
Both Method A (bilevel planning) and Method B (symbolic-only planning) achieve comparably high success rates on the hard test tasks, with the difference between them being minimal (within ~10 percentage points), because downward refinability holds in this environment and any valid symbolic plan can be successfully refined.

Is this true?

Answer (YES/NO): YES